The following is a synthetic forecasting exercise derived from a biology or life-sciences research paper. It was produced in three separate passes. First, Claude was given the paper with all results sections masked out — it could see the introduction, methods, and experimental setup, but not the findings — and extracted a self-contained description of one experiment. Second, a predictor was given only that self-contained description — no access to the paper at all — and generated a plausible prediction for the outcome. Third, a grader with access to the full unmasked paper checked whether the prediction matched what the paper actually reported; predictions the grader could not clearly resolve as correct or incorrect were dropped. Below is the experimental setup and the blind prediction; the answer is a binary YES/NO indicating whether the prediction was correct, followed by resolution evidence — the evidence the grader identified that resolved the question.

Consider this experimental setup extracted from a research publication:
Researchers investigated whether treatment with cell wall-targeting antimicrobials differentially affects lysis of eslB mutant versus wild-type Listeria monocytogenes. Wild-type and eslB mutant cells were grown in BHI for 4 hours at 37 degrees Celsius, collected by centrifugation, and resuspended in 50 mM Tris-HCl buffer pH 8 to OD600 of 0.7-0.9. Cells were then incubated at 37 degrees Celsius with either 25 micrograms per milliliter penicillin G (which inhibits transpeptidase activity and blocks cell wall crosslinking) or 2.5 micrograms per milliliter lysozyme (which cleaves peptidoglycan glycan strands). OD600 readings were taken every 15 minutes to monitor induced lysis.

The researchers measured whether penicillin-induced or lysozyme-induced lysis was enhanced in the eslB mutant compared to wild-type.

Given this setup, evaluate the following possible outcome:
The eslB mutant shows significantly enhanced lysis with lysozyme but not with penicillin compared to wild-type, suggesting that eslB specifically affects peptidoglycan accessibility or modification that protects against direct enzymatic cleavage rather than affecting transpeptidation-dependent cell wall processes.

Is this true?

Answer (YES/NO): YES